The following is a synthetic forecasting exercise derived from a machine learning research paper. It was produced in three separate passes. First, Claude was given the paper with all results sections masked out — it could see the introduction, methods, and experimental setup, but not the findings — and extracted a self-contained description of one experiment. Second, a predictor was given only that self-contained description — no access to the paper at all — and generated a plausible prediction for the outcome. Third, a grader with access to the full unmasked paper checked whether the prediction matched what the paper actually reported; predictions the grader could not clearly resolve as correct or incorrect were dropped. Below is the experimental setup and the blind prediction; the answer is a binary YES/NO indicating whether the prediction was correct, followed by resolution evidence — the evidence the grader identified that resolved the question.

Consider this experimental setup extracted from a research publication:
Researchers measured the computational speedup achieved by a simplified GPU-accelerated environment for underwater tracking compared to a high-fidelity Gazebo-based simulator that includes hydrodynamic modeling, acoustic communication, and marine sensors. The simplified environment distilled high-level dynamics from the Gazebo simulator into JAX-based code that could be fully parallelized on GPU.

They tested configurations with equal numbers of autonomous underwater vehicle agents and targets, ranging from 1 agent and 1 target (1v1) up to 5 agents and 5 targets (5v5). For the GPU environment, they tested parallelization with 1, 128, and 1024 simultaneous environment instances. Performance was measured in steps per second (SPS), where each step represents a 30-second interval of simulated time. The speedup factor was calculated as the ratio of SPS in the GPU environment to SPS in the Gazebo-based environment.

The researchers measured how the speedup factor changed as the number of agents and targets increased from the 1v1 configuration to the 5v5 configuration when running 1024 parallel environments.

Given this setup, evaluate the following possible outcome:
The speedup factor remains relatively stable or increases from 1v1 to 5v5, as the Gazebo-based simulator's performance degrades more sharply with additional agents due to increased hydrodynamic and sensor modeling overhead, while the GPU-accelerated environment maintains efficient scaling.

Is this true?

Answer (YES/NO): NO